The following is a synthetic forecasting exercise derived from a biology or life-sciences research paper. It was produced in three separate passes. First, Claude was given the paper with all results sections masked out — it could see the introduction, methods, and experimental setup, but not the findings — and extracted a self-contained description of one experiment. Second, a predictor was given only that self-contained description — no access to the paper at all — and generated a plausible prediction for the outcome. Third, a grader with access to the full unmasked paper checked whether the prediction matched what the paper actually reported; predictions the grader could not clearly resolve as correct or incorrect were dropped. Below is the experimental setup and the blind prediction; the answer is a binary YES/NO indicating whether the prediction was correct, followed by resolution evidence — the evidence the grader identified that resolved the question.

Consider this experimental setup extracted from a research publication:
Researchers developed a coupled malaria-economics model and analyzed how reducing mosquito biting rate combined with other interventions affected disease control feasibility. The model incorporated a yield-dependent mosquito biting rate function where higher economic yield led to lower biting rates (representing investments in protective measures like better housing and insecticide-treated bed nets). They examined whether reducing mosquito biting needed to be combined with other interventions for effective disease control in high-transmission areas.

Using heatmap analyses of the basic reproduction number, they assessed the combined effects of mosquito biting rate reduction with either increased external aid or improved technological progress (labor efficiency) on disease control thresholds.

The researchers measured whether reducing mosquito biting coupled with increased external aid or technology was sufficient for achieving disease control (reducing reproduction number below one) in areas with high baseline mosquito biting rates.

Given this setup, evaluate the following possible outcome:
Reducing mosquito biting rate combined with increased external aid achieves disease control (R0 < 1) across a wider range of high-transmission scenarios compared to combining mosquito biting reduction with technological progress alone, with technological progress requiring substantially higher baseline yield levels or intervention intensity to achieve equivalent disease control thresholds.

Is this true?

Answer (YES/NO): NO